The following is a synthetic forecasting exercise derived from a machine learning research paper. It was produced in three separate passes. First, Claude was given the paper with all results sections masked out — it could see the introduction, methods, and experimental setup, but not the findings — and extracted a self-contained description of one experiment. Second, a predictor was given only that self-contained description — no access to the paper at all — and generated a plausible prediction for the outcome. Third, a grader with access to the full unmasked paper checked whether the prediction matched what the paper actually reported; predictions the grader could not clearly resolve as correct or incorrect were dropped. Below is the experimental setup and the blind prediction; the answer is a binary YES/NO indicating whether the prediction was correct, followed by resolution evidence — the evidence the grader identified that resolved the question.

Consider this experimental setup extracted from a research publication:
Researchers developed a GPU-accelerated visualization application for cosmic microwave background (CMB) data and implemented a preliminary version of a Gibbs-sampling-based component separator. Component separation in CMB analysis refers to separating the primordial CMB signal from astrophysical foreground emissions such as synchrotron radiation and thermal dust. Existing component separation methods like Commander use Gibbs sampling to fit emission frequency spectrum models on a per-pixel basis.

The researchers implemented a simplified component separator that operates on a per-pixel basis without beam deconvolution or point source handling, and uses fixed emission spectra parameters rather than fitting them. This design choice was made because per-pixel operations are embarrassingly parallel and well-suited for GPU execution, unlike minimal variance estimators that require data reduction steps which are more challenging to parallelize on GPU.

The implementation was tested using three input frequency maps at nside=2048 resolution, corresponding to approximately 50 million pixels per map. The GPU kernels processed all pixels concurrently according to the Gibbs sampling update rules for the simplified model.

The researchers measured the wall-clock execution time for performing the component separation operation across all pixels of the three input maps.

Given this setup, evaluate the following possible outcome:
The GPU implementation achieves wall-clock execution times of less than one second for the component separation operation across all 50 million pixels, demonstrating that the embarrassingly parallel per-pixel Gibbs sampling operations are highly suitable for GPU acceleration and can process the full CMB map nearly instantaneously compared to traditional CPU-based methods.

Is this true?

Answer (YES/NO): YES